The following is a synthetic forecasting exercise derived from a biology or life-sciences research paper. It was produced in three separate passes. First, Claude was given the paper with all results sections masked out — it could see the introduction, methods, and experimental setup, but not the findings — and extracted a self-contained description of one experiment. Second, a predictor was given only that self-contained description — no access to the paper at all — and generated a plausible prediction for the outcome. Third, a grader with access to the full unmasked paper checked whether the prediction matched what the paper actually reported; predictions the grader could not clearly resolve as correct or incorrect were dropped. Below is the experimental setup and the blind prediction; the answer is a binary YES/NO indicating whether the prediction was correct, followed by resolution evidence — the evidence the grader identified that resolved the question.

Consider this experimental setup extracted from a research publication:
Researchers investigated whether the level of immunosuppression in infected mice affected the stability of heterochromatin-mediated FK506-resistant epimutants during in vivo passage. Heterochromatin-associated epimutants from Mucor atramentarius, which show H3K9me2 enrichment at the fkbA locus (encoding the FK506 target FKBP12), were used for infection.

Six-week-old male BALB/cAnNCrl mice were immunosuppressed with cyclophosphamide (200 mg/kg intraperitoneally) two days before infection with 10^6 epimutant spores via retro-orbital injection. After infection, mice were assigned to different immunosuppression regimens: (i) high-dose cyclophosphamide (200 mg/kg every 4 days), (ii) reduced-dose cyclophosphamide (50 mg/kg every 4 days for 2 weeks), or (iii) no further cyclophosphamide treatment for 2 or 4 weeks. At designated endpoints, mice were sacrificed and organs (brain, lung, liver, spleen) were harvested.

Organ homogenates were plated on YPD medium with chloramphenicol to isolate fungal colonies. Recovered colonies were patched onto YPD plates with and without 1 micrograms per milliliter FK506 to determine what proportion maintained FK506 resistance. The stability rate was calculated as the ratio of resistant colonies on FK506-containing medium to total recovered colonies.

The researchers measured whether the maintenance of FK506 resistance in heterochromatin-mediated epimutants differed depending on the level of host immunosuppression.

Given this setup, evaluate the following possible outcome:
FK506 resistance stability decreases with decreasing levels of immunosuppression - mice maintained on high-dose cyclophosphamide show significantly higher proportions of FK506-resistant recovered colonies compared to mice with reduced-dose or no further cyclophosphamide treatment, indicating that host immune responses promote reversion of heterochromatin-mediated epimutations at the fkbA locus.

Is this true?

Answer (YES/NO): NO